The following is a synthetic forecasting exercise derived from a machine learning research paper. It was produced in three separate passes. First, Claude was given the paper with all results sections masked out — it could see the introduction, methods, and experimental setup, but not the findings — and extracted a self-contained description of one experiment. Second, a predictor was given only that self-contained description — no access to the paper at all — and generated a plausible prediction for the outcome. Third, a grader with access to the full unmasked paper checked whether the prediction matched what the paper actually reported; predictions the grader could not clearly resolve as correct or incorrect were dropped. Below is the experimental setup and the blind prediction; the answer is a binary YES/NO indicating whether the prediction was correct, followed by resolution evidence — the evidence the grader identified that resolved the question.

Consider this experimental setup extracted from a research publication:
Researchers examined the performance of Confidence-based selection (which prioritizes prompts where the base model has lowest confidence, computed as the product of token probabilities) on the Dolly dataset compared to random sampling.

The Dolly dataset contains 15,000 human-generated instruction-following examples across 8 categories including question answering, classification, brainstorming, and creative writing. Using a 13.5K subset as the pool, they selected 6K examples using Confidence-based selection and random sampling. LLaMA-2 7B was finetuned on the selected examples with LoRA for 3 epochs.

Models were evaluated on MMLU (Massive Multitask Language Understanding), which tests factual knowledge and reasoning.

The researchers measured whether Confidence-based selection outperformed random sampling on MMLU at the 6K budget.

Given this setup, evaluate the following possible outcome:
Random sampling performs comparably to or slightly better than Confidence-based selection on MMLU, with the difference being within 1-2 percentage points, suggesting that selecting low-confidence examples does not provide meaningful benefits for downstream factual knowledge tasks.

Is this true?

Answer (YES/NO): NO